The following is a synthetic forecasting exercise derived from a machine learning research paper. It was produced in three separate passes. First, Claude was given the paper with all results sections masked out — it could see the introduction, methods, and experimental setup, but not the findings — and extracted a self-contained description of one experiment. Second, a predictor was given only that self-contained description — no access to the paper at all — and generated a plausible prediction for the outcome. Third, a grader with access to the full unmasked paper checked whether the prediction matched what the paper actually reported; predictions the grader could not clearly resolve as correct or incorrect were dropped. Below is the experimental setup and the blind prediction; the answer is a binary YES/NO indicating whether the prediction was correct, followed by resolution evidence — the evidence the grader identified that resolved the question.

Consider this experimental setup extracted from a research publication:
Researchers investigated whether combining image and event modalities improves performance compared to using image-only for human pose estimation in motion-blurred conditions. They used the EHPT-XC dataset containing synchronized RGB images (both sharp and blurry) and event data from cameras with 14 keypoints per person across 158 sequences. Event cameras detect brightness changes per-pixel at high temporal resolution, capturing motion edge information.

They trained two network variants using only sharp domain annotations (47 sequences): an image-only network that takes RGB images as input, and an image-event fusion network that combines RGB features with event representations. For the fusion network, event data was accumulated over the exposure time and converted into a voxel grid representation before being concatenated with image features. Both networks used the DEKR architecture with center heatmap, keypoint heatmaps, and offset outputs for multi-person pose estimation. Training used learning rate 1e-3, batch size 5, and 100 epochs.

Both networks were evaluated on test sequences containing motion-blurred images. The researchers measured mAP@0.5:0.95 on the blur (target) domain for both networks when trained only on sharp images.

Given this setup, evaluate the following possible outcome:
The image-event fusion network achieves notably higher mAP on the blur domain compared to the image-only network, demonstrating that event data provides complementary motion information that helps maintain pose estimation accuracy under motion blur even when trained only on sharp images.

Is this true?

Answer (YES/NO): YES